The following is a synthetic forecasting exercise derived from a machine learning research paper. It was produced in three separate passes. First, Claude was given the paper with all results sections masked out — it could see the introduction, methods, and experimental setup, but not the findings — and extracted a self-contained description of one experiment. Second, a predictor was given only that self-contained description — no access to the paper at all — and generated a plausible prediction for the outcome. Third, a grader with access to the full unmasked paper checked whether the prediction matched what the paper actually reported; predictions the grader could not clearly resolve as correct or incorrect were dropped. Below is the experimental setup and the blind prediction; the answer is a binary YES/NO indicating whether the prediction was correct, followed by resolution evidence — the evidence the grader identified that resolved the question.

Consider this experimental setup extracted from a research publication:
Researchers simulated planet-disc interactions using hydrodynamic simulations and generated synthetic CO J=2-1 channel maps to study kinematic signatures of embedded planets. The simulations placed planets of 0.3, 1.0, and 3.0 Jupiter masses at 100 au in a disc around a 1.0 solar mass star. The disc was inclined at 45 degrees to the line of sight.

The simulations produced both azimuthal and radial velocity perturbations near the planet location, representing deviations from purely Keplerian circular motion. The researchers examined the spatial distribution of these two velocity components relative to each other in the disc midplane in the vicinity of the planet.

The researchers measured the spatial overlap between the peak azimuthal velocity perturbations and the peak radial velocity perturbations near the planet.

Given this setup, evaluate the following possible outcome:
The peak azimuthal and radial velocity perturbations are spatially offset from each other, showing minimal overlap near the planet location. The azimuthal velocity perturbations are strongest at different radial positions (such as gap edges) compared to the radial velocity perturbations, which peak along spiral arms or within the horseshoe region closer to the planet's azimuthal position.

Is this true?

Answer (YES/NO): YES